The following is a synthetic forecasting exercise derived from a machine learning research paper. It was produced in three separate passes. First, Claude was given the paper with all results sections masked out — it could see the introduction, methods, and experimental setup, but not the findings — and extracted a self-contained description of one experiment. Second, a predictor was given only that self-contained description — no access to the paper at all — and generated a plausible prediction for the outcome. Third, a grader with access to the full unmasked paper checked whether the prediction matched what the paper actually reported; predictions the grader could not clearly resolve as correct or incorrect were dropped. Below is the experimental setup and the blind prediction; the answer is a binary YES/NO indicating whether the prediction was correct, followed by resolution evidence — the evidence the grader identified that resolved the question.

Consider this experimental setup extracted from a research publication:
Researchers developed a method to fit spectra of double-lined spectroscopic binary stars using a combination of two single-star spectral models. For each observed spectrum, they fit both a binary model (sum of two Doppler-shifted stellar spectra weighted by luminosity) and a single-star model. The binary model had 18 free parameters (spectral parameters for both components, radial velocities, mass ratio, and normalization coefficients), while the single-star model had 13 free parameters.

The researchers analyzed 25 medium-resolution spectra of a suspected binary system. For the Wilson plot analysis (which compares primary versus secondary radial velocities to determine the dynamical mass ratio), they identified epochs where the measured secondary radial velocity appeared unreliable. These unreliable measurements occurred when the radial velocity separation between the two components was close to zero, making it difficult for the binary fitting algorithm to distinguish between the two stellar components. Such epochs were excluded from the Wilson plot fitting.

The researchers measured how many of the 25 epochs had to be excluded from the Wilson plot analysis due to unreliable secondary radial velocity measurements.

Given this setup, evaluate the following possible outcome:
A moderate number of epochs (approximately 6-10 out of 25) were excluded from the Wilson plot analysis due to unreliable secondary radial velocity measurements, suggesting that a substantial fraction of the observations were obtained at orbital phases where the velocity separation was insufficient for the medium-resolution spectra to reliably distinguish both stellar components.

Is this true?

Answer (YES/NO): YES